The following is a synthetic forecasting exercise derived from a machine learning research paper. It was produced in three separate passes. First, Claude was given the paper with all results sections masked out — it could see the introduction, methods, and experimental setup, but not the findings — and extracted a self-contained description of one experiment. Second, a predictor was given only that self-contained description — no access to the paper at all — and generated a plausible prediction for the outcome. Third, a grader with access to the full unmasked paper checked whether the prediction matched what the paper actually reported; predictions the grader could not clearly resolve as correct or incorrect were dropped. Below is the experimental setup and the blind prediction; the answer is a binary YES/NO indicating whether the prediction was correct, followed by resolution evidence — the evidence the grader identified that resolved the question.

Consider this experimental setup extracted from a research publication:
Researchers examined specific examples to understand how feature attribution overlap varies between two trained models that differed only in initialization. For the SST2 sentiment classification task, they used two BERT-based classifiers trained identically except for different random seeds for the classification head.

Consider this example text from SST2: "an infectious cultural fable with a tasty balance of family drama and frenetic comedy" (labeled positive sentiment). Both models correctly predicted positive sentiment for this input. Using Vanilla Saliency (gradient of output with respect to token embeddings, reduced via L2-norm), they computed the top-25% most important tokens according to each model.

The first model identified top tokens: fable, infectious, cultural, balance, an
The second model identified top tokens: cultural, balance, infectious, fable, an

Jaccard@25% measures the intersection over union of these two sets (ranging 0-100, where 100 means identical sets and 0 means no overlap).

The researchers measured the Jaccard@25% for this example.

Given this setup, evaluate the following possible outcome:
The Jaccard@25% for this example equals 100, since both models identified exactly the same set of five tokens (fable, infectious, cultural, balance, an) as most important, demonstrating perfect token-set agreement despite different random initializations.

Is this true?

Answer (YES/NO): YES